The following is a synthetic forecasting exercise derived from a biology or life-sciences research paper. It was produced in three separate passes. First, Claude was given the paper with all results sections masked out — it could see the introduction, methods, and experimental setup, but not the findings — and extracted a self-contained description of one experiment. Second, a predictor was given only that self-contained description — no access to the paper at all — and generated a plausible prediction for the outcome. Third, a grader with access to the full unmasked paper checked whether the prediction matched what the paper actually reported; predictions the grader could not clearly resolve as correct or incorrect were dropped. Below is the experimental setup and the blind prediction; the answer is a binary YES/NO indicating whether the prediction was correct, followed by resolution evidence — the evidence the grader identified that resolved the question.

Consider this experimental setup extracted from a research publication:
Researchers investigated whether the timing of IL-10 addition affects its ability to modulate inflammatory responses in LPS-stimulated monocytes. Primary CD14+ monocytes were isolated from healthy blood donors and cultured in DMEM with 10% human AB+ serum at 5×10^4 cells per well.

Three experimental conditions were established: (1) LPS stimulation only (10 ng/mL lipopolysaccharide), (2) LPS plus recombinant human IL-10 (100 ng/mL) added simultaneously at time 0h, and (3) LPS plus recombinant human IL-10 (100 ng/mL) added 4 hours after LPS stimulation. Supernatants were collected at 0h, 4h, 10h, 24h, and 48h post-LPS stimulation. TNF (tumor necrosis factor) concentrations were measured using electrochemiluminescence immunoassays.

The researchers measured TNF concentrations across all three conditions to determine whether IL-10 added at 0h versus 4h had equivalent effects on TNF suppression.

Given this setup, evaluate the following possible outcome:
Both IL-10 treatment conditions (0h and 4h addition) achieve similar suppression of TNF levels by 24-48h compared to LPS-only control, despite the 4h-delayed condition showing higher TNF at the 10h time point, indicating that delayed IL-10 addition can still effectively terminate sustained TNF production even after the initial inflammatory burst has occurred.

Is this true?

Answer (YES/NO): NO